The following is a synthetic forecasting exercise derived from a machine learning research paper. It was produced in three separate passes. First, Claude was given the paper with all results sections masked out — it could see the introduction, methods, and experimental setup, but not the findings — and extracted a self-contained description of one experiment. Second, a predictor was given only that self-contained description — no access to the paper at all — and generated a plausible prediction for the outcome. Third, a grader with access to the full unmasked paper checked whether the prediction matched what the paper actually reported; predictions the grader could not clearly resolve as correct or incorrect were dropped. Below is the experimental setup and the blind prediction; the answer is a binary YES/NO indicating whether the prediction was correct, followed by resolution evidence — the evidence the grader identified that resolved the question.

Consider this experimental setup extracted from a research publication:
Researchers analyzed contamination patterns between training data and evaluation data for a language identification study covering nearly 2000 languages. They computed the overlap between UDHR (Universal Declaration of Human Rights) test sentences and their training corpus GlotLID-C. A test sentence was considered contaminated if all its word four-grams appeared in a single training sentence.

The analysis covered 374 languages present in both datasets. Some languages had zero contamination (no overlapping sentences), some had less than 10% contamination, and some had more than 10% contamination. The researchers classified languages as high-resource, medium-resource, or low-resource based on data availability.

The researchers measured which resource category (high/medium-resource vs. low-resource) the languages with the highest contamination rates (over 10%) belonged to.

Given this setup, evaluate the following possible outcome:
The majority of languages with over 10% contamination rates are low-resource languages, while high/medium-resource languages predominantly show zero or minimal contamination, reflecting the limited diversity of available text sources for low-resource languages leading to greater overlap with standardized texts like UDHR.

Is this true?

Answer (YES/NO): NO